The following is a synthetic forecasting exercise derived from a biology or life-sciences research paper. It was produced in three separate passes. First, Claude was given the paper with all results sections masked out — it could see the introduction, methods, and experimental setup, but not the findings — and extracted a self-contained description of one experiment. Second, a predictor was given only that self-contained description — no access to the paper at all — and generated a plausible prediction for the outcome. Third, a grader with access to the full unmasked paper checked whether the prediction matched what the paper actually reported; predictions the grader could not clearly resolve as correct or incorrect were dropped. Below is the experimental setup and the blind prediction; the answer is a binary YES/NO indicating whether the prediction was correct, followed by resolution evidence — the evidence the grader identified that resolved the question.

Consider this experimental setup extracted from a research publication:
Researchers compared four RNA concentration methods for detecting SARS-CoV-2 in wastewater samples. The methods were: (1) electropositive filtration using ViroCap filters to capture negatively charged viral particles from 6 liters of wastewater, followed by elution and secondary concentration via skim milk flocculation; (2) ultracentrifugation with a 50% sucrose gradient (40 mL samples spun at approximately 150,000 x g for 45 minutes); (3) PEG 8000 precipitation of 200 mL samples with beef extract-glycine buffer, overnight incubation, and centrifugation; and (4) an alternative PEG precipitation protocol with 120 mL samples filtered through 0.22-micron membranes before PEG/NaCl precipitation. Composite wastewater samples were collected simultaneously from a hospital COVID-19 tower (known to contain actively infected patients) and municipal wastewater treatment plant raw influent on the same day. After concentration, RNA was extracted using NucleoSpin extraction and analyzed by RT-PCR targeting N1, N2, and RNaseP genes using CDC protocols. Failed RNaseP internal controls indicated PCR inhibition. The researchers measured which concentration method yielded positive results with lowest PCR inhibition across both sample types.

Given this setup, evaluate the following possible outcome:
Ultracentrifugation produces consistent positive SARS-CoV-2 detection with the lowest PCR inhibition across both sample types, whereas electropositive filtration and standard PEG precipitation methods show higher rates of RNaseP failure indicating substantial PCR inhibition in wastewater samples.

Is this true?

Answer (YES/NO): NO